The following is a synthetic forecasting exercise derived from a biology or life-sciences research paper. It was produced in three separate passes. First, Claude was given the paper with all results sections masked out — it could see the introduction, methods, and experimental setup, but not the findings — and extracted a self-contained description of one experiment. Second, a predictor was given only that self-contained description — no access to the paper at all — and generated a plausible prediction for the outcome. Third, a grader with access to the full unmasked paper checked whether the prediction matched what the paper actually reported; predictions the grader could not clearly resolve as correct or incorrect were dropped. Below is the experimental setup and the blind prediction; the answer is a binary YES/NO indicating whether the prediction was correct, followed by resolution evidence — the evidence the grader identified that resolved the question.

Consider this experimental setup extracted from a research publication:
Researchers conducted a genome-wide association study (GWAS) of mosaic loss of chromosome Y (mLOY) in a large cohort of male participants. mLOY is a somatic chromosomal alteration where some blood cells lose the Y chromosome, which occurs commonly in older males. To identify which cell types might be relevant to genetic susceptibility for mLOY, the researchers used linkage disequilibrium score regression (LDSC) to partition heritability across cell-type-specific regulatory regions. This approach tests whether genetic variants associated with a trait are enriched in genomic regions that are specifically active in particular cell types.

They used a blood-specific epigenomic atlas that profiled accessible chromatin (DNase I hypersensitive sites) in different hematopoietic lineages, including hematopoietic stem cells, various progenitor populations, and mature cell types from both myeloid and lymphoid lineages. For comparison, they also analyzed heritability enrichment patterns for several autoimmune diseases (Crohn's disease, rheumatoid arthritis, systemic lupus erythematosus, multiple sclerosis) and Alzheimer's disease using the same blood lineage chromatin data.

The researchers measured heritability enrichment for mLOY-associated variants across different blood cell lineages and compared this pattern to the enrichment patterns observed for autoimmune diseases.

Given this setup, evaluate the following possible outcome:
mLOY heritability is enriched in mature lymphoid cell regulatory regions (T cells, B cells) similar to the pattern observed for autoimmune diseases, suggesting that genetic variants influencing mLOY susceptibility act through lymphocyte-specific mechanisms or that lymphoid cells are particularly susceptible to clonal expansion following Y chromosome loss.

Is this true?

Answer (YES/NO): NO